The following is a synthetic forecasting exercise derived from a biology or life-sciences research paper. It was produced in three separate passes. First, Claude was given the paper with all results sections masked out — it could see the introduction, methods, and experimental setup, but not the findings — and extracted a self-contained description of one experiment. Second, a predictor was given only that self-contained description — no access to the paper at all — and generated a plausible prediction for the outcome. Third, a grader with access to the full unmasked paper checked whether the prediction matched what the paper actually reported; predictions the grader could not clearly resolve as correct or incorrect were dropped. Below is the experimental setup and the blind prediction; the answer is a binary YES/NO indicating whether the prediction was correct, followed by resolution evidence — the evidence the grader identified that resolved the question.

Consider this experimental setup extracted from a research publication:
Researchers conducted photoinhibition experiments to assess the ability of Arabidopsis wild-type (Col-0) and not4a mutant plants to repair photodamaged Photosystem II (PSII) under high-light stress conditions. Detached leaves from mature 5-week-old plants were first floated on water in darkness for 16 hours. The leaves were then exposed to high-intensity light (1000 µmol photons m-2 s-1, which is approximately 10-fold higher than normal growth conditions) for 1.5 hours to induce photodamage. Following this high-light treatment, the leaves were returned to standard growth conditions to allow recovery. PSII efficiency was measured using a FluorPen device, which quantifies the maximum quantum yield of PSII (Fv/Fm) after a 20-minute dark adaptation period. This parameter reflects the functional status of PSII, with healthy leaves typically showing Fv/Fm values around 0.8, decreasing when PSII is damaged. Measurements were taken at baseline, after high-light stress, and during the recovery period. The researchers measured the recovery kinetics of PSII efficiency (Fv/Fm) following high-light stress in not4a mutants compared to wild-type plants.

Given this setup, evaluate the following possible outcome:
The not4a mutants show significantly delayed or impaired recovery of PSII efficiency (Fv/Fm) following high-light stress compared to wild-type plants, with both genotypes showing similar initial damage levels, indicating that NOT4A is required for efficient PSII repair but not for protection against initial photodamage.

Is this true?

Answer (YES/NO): NO